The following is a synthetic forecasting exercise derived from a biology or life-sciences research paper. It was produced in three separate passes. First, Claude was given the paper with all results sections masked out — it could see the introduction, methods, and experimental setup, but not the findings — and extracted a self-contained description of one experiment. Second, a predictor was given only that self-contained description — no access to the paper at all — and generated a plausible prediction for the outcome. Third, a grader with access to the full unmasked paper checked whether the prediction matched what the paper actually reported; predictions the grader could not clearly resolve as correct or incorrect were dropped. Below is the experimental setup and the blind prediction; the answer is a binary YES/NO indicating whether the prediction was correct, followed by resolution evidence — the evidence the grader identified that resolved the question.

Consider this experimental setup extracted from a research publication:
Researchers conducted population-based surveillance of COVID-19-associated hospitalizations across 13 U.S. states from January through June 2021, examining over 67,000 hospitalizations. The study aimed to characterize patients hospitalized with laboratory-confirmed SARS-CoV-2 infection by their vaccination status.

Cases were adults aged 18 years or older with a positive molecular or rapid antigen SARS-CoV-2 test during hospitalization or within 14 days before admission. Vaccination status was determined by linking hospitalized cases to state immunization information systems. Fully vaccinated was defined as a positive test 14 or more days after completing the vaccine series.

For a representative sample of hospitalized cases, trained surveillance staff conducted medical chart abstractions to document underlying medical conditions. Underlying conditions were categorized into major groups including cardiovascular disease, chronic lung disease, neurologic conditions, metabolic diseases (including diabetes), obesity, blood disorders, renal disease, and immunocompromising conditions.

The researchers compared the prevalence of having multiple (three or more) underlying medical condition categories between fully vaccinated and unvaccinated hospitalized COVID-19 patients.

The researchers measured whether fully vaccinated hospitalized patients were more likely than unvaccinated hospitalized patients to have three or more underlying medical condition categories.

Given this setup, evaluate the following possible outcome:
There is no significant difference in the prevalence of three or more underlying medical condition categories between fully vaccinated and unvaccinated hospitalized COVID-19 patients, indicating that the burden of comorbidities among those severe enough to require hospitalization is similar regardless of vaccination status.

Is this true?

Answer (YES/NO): NO